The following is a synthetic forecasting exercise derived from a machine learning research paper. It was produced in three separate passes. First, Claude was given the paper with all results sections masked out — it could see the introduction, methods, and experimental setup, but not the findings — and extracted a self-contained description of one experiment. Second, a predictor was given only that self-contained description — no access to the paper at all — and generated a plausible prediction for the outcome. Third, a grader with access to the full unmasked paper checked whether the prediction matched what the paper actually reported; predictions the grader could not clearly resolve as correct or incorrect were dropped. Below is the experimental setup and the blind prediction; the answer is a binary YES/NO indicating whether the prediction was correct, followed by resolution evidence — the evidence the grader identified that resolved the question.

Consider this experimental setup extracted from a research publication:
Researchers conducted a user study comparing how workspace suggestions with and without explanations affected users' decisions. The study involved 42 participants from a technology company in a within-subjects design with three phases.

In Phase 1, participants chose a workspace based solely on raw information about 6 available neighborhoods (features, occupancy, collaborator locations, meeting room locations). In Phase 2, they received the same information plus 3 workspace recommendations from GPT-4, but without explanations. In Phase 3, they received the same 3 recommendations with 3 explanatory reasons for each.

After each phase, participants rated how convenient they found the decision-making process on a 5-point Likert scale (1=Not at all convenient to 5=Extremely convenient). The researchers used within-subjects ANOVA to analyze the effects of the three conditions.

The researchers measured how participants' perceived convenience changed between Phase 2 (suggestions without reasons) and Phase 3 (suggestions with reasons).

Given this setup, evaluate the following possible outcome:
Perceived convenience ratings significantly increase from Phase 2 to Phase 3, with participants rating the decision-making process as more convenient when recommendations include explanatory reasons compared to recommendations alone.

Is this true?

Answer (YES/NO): NO